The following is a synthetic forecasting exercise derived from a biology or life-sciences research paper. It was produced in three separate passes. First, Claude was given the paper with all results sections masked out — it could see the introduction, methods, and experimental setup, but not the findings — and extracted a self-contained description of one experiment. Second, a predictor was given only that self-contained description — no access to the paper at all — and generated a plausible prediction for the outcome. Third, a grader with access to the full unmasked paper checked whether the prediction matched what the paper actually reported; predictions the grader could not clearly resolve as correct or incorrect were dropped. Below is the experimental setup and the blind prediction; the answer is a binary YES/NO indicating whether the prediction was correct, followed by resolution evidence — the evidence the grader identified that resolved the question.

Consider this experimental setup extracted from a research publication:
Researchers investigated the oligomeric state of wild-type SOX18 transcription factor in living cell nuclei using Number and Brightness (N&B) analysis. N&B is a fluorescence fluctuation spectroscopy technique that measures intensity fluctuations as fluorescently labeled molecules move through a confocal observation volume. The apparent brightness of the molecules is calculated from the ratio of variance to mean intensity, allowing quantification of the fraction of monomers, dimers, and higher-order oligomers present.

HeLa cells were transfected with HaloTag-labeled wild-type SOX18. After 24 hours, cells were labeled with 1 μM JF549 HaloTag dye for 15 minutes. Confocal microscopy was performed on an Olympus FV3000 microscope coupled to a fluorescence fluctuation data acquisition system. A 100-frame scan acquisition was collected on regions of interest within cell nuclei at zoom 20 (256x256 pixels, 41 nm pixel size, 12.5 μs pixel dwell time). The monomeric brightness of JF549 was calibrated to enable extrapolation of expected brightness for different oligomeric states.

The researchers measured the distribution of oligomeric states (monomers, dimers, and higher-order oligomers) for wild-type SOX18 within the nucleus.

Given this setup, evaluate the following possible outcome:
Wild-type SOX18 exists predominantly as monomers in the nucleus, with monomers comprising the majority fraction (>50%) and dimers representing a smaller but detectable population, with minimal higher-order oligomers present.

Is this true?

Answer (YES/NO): YES